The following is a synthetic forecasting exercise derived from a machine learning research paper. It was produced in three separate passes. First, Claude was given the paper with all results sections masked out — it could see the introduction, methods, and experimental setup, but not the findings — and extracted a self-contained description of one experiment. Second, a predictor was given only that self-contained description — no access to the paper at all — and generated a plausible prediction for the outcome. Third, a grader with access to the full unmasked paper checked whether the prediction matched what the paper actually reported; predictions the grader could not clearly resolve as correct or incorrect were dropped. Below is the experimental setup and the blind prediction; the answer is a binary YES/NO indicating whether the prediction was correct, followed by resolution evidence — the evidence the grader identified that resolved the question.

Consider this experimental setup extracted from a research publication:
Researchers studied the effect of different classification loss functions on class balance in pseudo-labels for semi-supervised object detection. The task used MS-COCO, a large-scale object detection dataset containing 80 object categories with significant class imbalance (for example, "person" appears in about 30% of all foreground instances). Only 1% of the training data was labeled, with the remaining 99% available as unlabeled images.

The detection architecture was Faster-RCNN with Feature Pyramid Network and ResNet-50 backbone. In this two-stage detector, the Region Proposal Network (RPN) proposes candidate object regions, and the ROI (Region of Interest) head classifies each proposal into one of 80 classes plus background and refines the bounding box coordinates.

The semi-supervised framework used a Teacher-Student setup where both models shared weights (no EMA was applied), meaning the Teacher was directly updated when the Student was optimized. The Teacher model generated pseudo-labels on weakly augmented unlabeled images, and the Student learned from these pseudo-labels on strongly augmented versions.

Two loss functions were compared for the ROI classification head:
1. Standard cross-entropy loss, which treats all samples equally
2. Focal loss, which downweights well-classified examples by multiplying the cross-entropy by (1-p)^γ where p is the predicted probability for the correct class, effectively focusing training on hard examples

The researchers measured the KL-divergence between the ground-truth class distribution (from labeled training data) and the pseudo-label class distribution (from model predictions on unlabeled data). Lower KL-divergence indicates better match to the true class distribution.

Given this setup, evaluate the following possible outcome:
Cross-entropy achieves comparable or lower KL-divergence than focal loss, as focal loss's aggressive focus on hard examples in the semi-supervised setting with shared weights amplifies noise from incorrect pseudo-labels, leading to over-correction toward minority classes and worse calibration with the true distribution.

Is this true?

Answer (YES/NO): NO